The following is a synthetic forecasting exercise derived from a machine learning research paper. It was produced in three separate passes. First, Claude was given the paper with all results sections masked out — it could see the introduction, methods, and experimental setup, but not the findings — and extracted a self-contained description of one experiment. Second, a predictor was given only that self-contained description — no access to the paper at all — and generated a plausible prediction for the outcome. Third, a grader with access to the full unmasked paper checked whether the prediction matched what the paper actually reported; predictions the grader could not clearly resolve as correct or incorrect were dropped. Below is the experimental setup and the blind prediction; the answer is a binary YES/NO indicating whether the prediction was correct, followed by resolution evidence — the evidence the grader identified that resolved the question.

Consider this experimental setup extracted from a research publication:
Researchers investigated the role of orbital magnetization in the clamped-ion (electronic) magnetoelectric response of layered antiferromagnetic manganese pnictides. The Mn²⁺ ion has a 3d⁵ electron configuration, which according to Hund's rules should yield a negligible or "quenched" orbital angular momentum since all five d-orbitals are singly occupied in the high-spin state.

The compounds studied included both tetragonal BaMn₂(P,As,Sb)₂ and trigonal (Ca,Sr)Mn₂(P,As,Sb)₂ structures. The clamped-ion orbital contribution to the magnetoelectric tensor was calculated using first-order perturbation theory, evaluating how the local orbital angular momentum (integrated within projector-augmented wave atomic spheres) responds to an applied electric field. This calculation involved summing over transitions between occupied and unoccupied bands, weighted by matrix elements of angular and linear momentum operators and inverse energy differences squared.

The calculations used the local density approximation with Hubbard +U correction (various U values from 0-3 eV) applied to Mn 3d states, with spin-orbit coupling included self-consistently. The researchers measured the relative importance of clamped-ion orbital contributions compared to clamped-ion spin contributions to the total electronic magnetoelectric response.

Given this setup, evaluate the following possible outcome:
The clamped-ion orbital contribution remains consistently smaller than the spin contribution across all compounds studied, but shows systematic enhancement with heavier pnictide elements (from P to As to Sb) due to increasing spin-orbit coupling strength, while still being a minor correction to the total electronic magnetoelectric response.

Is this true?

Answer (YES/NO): NO